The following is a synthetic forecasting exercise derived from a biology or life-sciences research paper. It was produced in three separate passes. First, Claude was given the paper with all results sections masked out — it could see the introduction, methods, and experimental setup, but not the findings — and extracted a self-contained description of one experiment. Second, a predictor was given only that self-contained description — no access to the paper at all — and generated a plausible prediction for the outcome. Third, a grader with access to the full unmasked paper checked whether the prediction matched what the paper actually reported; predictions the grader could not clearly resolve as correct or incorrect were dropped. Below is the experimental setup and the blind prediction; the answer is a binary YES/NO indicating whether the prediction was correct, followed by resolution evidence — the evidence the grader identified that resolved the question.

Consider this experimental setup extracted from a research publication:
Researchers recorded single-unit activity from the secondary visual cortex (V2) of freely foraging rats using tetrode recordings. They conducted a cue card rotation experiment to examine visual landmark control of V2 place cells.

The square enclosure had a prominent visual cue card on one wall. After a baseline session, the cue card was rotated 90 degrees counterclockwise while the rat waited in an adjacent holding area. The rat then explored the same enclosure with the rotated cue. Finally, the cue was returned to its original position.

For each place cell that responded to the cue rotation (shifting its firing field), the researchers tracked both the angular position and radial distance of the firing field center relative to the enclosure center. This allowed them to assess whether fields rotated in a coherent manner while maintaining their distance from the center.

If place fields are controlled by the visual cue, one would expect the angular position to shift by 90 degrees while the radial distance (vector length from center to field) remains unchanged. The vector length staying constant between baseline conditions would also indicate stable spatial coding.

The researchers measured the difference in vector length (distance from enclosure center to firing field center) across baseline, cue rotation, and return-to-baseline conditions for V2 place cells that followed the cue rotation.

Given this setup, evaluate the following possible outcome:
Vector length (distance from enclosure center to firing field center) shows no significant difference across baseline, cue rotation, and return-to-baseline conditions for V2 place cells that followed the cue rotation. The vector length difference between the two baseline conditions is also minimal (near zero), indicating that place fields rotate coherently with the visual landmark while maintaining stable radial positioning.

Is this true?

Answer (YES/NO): NO